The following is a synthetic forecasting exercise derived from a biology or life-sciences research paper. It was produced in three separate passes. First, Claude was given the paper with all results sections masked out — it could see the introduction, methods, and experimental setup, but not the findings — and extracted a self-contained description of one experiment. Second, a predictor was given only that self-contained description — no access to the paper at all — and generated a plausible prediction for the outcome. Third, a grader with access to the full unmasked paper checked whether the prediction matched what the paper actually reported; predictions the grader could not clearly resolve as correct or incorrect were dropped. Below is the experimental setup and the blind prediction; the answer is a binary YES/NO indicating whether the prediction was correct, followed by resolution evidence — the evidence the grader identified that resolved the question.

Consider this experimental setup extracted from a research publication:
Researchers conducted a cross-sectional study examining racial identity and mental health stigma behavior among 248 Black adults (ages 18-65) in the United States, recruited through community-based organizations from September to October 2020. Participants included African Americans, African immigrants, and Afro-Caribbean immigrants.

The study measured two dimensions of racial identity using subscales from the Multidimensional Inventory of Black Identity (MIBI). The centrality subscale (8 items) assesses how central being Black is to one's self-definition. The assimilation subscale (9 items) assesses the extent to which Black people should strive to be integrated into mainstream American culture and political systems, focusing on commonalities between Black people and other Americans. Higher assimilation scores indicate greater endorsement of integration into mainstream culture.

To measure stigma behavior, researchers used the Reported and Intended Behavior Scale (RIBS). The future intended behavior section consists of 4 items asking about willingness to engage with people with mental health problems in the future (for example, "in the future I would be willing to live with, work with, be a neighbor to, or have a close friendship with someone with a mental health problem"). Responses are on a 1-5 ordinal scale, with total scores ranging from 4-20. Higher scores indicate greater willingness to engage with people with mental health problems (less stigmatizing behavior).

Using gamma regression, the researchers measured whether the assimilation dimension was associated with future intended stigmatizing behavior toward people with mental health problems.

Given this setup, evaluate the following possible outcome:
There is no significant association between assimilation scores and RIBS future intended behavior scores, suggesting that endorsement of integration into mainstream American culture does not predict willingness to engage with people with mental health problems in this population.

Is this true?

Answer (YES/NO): YES